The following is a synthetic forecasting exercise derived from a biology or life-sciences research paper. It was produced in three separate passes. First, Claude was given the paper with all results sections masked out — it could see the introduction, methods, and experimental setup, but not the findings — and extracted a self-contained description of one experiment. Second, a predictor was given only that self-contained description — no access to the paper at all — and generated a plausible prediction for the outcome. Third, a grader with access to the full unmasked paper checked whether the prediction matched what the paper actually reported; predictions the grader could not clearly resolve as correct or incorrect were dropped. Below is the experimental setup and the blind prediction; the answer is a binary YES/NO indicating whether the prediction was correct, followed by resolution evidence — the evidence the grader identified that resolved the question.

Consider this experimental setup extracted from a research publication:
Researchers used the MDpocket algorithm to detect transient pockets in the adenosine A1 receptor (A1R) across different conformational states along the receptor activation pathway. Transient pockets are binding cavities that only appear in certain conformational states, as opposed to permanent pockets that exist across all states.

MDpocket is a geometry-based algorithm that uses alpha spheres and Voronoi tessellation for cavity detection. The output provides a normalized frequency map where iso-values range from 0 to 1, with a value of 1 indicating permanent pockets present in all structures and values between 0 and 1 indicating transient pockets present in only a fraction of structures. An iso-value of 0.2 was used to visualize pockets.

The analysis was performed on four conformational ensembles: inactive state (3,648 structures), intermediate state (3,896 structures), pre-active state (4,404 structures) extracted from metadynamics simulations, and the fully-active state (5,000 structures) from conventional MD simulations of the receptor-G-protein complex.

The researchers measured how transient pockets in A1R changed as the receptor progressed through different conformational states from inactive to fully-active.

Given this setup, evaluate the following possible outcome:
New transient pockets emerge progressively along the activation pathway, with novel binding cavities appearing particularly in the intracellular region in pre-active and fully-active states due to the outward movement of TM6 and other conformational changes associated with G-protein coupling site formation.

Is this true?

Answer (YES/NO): NO